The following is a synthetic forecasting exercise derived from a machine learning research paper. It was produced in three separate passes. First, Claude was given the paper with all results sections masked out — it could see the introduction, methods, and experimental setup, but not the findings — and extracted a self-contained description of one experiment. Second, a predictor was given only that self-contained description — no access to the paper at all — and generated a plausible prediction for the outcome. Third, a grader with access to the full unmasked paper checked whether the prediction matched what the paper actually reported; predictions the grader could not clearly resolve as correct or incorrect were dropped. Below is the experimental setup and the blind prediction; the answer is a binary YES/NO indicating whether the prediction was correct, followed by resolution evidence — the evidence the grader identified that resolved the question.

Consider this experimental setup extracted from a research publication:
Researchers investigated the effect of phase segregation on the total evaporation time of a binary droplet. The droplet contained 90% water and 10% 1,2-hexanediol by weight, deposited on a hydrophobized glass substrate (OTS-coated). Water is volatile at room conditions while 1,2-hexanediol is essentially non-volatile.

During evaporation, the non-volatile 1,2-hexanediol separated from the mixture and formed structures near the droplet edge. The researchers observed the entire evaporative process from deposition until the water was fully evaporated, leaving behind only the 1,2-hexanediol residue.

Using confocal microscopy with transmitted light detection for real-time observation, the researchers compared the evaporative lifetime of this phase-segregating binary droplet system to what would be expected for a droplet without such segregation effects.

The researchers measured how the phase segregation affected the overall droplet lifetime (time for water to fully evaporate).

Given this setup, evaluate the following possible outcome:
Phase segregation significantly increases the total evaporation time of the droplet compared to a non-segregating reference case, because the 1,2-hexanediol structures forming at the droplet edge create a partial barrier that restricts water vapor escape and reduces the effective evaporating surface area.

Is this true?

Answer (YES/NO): YES